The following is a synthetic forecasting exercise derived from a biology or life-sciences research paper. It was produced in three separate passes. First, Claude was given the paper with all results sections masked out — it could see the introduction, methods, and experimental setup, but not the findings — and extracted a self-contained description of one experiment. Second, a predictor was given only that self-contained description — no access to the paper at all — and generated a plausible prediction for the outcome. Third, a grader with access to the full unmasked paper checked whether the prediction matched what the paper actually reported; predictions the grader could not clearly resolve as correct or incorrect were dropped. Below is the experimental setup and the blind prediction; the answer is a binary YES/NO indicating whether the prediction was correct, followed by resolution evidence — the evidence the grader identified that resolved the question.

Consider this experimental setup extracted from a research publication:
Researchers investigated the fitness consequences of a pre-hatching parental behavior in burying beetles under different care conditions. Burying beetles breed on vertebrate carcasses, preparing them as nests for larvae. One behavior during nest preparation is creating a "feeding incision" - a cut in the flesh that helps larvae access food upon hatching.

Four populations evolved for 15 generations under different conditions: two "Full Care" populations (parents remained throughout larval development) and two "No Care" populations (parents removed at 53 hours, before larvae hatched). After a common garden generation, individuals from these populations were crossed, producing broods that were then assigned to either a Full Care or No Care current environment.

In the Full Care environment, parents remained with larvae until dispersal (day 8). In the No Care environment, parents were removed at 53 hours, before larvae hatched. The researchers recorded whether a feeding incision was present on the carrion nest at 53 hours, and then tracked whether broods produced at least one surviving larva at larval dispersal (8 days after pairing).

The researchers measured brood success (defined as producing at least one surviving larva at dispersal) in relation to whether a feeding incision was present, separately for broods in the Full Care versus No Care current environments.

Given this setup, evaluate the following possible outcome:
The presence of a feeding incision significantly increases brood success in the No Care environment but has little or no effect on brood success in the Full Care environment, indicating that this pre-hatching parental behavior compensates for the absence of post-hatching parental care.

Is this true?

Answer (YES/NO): YES